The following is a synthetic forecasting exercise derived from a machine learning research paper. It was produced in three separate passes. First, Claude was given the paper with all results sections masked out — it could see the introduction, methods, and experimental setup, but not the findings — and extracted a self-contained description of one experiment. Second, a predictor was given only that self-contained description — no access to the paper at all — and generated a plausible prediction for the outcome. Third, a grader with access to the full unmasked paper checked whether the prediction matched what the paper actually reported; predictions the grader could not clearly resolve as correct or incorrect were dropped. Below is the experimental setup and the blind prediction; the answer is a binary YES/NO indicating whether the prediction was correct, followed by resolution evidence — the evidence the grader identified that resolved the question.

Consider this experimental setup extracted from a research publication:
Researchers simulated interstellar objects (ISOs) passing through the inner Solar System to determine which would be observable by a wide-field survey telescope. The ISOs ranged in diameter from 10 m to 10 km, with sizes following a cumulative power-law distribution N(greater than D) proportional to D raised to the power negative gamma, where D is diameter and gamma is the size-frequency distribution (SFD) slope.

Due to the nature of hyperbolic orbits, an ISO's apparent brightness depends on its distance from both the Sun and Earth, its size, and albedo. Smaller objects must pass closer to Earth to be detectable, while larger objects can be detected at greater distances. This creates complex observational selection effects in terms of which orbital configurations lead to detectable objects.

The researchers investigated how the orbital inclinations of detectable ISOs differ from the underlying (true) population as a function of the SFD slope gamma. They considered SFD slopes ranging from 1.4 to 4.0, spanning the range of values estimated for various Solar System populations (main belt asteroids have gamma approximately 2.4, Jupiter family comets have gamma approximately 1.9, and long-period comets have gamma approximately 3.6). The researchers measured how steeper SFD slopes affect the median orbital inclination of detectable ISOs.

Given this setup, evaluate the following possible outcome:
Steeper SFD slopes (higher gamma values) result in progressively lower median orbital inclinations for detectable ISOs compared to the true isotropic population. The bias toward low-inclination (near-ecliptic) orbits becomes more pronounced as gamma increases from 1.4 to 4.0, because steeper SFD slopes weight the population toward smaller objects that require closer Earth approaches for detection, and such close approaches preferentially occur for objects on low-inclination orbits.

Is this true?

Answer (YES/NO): NO